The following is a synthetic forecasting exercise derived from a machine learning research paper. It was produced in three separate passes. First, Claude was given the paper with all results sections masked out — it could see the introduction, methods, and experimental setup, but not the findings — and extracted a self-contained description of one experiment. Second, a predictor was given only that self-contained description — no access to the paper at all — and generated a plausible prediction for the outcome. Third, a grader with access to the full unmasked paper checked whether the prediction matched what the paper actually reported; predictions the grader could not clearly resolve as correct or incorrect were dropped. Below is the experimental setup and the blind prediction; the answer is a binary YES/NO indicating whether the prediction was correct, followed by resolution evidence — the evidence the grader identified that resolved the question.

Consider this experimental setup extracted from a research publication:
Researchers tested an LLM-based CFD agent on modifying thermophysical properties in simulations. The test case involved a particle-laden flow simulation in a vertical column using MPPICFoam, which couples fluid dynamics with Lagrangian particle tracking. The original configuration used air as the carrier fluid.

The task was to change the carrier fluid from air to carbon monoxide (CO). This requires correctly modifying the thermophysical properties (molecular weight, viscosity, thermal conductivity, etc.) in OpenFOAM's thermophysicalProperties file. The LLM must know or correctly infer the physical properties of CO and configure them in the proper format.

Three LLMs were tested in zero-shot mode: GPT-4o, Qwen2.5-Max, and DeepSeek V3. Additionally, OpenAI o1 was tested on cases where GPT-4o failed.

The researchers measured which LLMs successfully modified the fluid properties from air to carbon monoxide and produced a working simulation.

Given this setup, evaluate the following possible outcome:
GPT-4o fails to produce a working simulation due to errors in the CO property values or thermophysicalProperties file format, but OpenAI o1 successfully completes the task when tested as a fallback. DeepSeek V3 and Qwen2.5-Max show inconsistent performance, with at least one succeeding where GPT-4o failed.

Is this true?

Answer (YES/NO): NO